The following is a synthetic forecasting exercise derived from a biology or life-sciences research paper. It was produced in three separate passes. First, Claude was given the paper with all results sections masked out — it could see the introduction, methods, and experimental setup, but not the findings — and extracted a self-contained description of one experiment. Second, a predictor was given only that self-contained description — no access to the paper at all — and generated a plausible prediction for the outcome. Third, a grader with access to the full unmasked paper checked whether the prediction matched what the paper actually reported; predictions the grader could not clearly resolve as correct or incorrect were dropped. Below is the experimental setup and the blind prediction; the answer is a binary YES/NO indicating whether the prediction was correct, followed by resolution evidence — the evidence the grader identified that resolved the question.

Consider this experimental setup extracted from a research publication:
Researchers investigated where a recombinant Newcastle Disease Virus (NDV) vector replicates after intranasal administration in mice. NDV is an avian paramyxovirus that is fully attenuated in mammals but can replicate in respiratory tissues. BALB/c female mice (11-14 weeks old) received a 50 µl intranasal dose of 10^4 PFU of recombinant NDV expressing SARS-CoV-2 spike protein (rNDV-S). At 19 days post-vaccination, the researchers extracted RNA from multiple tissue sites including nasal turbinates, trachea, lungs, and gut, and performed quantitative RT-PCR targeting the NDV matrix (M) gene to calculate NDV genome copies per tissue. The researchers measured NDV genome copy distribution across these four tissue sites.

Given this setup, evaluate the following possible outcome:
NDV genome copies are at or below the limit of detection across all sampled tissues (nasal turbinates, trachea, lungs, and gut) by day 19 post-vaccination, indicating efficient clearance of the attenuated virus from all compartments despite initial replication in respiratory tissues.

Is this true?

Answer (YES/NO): NO